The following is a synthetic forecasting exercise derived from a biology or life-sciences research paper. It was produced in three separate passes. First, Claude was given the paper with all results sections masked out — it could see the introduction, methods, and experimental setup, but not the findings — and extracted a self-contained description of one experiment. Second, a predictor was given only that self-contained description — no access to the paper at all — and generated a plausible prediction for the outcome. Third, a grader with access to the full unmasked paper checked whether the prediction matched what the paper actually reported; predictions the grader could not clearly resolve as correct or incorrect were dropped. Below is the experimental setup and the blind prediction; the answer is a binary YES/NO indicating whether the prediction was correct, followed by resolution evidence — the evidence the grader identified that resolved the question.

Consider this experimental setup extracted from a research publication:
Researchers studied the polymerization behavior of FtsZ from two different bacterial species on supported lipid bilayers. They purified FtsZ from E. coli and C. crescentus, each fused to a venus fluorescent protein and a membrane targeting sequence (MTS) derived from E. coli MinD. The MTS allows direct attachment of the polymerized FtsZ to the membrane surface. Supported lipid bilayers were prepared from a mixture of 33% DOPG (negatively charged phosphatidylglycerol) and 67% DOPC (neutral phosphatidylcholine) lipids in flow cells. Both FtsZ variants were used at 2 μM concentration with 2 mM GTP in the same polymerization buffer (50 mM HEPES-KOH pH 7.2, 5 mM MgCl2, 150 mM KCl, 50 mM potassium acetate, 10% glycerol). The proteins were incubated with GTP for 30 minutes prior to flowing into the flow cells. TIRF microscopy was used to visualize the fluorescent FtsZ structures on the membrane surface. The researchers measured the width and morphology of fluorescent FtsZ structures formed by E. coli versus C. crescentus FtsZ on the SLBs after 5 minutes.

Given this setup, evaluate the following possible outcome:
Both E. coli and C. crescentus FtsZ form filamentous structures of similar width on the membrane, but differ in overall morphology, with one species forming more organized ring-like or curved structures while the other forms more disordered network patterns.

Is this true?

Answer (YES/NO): NO